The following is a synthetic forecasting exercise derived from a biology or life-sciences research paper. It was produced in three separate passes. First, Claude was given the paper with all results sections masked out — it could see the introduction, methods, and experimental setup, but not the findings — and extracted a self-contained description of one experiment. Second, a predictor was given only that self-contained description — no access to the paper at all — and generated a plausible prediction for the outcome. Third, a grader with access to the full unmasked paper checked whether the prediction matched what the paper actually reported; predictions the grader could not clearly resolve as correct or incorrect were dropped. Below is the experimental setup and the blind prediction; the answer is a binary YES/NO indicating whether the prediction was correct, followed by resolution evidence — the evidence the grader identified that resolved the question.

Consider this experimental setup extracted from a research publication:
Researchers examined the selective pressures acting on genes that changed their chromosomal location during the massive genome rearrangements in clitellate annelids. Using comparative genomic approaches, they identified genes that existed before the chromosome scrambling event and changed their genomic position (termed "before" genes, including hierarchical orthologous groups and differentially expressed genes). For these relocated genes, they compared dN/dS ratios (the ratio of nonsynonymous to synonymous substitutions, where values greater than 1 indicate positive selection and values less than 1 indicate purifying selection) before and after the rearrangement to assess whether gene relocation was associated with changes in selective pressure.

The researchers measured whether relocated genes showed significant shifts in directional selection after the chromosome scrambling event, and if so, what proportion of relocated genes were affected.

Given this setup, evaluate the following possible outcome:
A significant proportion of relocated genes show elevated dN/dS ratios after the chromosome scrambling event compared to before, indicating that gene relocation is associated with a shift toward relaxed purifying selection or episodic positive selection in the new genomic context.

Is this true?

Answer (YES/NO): NO